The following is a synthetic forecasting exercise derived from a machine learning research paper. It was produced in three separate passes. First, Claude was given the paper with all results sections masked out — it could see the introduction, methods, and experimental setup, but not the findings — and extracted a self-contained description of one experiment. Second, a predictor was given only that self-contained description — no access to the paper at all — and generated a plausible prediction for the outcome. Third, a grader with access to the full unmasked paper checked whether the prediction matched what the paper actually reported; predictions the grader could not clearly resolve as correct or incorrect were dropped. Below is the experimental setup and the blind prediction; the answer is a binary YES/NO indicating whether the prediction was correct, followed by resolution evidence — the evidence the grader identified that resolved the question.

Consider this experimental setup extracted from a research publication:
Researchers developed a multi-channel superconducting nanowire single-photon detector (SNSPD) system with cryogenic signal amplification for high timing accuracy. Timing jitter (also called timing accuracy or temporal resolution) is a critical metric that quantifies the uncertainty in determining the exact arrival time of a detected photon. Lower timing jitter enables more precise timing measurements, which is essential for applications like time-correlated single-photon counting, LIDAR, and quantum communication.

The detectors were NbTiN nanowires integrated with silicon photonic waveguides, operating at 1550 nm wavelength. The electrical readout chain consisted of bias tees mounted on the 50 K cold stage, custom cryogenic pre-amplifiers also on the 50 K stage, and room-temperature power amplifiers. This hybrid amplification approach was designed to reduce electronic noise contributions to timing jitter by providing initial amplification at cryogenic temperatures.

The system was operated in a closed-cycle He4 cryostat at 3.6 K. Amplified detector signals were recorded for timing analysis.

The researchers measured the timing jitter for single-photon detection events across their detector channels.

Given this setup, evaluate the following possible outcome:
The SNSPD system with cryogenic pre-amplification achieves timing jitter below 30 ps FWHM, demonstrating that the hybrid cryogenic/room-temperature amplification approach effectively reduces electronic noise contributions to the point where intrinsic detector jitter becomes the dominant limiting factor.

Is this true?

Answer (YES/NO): YES